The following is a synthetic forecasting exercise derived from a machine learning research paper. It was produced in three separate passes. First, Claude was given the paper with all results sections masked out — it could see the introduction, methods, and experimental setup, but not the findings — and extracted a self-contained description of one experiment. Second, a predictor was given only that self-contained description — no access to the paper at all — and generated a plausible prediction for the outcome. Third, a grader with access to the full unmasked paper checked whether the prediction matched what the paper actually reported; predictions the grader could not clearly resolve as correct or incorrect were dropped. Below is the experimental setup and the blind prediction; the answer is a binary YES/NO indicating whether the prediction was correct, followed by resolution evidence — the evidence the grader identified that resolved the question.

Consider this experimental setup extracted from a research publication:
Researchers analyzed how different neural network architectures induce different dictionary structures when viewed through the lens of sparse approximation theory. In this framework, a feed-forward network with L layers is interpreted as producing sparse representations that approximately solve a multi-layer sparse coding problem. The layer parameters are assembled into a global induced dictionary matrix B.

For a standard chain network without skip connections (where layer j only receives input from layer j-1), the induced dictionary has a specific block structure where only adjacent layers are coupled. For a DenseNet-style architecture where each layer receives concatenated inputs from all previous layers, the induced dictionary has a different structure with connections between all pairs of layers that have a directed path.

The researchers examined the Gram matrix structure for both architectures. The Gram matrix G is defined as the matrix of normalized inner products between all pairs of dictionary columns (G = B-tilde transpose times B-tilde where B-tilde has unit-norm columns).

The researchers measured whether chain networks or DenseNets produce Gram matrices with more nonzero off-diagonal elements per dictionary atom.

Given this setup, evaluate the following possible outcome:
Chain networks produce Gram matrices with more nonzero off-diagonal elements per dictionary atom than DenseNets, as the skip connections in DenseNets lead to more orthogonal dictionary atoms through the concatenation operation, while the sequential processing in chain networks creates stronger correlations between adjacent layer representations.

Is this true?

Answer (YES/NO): NO